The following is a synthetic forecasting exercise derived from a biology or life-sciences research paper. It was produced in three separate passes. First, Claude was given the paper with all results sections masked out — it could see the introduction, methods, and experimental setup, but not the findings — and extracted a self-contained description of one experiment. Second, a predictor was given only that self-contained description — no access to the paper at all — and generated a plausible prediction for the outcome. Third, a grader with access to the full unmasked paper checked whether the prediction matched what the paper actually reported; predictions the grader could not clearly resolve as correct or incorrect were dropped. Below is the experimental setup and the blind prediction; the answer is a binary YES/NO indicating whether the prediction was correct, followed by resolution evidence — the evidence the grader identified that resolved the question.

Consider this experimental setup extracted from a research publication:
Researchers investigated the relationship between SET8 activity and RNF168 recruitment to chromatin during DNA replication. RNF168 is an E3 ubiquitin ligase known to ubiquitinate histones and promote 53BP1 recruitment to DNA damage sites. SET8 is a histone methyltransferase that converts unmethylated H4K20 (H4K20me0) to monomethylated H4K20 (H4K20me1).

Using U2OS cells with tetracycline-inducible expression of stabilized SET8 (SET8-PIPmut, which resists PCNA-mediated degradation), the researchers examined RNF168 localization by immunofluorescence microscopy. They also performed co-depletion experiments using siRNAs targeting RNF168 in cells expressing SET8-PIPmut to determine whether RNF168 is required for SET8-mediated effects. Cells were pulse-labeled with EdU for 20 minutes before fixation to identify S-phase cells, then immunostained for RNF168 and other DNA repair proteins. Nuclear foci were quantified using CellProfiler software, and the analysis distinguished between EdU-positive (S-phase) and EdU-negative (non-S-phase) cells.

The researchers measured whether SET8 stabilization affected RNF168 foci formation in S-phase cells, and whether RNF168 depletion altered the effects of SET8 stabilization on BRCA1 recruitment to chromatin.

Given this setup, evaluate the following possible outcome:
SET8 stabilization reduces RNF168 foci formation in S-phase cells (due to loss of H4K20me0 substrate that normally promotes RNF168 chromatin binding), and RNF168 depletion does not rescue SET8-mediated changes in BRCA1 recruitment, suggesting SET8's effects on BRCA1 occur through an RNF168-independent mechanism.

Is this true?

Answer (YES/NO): NO